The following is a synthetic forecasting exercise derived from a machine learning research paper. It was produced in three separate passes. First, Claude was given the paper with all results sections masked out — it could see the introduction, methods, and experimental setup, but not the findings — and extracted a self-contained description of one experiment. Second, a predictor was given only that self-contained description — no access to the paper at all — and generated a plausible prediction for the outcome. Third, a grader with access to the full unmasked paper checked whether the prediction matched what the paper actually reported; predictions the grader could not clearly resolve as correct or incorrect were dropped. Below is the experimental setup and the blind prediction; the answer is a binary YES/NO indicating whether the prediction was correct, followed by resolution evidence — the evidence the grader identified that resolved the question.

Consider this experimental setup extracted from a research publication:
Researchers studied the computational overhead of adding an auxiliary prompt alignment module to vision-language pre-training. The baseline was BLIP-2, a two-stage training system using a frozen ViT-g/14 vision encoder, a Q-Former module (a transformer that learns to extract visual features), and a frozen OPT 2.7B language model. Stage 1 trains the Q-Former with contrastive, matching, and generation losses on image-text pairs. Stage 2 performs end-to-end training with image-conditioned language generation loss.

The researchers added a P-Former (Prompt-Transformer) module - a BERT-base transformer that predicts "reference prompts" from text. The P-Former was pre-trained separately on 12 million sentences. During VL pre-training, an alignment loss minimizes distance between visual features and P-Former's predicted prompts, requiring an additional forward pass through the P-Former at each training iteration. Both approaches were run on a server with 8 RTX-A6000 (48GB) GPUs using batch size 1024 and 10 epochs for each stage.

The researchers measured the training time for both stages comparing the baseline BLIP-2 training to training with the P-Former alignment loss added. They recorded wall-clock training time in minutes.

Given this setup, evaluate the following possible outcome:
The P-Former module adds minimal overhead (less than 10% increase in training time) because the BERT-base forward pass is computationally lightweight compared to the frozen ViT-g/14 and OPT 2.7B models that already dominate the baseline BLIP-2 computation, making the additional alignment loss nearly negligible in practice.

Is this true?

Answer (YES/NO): YES